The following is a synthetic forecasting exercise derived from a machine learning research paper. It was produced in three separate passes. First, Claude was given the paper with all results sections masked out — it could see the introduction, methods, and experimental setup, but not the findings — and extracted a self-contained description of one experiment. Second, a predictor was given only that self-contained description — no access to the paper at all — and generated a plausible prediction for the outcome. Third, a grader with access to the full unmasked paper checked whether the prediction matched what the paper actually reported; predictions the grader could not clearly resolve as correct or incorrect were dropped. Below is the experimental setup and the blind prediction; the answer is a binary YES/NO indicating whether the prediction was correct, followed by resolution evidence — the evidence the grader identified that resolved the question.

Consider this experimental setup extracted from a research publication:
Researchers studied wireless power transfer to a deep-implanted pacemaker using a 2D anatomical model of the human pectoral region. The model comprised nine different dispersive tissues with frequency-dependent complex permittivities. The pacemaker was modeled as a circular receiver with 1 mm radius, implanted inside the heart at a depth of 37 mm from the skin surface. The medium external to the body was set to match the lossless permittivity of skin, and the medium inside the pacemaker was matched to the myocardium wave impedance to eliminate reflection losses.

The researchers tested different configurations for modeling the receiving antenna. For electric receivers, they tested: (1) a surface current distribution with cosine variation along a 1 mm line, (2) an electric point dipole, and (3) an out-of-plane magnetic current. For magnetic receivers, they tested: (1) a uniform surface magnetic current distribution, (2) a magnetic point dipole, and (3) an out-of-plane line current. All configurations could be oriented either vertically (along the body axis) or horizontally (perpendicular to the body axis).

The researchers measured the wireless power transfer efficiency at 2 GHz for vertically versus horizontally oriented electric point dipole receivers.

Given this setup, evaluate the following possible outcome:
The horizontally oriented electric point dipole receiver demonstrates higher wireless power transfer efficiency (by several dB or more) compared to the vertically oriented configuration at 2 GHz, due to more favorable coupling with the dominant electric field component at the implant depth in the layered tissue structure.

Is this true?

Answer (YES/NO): YES